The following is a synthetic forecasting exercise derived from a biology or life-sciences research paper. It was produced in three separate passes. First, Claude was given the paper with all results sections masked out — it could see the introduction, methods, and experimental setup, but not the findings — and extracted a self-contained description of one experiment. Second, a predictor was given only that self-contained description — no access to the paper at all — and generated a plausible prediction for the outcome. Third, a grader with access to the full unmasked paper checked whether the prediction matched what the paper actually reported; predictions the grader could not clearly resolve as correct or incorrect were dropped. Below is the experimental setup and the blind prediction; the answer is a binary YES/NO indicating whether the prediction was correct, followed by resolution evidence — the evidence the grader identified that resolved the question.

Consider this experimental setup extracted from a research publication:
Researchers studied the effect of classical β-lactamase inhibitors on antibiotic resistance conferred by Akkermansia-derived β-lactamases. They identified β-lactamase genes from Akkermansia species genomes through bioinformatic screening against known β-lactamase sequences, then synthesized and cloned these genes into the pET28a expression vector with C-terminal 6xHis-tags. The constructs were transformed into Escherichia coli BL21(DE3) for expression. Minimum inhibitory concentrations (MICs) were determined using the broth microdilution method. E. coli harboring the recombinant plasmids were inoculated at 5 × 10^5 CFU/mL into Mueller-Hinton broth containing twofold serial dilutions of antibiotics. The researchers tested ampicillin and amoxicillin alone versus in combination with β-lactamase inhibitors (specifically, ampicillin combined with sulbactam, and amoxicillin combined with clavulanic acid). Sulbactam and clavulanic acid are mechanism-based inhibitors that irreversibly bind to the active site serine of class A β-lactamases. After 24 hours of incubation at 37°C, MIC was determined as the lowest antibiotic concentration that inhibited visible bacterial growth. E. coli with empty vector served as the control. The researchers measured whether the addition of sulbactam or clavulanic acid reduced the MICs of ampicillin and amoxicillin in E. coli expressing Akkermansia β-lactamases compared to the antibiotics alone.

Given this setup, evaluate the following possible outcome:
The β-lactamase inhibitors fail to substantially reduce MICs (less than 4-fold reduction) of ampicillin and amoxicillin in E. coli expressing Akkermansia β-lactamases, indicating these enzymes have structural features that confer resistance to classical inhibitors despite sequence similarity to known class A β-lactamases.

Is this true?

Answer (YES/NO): NO